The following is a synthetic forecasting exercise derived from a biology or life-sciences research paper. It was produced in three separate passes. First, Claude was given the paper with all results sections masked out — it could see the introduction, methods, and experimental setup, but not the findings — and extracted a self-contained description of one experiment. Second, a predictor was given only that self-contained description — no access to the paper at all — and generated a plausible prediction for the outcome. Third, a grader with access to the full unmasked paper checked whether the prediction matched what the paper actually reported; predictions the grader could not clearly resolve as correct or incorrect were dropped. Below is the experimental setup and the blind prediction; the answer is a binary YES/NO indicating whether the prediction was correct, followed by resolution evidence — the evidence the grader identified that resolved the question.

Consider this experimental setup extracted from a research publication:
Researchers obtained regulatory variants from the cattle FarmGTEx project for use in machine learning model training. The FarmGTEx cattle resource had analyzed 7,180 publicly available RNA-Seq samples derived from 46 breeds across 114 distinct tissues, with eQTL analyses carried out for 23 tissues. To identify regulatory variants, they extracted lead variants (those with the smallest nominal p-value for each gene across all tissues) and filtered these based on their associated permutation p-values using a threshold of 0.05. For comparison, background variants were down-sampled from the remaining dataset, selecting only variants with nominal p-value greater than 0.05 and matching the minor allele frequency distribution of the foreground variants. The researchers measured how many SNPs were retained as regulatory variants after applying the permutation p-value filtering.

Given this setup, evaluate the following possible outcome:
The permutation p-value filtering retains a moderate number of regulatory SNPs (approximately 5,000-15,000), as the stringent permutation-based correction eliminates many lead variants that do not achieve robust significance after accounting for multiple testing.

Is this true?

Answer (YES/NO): NO